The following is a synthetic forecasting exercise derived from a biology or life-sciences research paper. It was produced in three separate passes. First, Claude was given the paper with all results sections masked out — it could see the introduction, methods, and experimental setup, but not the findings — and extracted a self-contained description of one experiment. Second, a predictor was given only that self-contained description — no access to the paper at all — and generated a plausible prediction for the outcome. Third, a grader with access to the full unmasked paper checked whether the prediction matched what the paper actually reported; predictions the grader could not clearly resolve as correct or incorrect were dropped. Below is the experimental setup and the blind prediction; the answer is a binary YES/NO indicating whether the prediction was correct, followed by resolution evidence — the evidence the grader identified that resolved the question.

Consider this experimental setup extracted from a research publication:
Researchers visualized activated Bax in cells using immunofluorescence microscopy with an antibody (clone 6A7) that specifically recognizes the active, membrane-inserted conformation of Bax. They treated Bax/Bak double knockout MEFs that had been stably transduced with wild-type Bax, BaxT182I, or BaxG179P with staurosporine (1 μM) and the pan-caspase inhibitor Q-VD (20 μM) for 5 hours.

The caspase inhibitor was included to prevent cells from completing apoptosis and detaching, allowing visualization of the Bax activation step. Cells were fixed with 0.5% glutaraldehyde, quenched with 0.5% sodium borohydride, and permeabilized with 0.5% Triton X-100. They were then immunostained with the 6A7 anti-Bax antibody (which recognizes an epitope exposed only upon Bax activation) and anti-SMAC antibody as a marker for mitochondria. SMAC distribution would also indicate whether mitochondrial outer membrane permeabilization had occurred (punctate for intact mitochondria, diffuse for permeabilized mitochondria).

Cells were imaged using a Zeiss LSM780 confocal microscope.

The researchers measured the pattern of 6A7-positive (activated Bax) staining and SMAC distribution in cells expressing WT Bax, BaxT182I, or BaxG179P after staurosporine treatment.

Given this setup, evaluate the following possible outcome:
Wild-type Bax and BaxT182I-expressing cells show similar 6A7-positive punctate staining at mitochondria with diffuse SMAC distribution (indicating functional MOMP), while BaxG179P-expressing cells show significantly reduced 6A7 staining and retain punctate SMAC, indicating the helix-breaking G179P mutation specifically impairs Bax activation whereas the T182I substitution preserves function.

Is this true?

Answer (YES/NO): NO